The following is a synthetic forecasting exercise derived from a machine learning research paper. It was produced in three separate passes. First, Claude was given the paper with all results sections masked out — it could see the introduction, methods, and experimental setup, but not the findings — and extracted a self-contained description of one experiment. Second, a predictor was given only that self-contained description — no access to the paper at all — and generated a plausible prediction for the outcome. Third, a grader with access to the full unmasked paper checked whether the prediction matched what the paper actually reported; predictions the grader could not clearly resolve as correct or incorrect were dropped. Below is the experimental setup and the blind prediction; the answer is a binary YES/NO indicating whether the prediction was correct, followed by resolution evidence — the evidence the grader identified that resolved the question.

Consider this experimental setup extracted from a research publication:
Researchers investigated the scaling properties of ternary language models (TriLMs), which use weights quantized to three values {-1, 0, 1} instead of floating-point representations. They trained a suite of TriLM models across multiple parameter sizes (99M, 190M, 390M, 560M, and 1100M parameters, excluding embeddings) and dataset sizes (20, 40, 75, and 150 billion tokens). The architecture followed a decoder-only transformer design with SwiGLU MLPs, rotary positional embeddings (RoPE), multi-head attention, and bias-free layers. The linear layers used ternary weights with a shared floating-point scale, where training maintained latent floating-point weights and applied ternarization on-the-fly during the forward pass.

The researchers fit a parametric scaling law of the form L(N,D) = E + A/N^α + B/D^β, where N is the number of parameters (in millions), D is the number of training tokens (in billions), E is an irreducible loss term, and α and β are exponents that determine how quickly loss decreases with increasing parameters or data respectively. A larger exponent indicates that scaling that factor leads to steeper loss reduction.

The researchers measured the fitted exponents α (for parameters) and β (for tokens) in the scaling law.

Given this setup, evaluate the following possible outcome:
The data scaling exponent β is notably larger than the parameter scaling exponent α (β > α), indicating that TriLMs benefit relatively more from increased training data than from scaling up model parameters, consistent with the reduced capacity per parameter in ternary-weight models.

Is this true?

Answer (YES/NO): YES